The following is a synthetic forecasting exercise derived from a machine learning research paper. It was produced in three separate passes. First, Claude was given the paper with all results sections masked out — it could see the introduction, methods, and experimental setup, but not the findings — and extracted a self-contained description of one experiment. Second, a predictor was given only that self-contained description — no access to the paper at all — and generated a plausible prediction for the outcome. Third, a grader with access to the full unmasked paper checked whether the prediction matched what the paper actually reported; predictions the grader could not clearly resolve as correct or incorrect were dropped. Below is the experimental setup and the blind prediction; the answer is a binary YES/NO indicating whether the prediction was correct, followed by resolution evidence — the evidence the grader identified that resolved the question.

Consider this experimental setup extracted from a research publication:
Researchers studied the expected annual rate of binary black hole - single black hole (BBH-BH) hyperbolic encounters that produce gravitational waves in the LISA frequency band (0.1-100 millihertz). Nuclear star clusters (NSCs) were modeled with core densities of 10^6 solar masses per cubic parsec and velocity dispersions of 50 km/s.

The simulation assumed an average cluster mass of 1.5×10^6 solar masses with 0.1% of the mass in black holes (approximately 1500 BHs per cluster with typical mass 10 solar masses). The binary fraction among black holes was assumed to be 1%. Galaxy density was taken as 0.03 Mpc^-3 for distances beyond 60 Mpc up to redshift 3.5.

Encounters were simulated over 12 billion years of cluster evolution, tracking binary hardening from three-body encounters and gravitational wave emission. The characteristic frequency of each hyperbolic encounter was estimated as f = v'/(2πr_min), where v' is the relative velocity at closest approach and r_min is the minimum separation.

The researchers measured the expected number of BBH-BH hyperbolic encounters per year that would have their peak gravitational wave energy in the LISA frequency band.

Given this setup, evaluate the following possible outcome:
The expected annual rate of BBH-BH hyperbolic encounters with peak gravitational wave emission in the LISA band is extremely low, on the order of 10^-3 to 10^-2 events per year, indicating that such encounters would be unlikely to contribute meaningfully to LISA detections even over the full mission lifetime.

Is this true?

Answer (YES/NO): NO